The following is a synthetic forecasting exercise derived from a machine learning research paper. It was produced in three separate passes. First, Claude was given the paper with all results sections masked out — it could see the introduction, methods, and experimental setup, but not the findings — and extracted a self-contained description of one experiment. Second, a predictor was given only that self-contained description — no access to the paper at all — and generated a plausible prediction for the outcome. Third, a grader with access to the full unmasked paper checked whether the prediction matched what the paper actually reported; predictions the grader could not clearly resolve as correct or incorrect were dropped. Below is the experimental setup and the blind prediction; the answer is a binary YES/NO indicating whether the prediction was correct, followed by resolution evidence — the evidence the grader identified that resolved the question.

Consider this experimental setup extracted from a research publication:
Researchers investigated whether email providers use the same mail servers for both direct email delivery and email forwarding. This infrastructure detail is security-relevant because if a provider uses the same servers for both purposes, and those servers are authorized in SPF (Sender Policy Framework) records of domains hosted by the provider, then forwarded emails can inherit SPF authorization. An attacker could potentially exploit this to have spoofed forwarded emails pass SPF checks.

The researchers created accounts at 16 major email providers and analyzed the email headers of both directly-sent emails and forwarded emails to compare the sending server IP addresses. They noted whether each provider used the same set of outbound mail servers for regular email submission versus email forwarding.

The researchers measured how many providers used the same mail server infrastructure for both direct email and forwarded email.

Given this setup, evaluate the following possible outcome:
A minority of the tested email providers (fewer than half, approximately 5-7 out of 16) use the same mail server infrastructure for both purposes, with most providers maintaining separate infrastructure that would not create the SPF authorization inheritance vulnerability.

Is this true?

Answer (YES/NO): NO